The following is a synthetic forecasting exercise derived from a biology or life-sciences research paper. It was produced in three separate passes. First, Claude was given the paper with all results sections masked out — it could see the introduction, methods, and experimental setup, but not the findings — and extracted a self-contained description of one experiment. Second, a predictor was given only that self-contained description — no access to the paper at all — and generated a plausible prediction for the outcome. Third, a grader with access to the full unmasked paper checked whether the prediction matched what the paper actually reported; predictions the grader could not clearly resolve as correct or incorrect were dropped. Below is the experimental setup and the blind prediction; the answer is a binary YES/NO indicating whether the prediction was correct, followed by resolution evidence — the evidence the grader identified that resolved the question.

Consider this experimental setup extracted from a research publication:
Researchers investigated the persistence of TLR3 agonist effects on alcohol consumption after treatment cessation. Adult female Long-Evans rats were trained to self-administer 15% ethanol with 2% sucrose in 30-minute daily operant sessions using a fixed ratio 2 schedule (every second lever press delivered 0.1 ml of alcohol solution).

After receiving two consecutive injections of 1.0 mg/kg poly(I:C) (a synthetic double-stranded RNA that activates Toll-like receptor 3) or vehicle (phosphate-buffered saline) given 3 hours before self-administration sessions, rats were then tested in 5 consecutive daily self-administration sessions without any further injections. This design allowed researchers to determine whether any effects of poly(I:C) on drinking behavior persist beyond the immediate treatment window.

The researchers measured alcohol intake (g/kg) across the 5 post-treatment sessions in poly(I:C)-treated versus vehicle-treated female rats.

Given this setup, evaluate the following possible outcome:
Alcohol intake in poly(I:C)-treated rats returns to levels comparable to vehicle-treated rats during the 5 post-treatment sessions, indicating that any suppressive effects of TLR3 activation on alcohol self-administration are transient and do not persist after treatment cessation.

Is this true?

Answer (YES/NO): NO